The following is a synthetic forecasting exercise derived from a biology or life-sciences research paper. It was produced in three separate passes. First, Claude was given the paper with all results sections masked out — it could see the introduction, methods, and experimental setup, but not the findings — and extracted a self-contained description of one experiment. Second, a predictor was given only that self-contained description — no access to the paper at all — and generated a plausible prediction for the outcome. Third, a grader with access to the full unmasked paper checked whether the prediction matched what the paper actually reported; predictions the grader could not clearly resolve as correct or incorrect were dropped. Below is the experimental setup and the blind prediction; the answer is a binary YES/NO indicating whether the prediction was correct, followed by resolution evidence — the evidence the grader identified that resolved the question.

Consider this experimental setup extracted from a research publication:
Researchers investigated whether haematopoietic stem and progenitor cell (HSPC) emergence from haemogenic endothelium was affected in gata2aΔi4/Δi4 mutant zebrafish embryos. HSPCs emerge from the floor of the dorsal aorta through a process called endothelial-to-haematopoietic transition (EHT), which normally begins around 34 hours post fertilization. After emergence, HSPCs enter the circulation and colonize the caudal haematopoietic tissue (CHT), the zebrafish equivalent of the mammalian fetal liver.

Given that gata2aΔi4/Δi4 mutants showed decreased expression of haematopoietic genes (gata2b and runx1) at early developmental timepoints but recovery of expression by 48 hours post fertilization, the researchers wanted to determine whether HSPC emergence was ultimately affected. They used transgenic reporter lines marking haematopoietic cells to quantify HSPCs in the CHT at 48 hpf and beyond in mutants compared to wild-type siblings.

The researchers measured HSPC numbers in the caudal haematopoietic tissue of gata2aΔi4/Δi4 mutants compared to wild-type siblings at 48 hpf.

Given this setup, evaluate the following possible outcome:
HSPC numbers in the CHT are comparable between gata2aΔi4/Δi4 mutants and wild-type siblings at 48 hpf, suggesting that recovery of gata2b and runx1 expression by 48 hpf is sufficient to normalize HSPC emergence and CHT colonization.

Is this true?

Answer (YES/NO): YES